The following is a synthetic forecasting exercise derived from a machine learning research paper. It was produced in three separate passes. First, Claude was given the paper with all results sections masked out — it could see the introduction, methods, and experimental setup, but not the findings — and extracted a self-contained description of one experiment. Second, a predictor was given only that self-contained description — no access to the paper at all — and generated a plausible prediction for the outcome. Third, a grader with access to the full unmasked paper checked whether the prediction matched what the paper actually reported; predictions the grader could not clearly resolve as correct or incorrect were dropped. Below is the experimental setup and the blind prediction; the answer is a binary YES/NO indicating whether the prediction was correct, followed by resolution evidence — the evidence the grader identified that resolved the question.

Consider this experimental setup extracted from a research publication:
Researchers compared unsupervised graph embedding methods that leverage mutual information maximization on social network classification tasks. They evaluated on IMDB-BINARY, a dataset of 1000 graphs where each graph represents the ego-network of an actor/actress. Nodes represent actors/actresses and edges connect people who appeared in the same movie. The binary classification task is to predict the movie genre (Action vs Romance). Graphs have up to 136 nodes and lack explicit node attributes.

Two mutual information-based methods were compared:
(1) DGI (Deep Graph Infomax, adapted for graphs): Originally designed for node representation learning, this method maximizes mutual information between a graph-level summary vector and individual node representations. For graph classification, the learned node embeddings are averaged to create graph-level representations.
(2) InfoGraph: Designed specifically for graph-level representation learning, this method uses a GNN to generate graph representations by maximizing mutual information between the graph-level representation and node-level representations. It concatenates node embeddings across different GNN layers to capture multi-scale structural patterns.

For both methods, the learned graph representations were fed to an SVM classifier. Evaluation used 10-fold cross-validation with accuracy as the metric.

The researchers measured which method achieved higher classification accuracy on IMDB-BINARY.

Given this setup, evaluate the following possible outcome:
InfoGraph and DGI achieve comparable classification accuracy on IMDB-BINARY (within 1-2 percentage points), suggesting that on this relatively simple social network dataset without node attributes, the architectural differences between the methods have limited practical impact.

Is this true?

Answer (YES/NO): YES